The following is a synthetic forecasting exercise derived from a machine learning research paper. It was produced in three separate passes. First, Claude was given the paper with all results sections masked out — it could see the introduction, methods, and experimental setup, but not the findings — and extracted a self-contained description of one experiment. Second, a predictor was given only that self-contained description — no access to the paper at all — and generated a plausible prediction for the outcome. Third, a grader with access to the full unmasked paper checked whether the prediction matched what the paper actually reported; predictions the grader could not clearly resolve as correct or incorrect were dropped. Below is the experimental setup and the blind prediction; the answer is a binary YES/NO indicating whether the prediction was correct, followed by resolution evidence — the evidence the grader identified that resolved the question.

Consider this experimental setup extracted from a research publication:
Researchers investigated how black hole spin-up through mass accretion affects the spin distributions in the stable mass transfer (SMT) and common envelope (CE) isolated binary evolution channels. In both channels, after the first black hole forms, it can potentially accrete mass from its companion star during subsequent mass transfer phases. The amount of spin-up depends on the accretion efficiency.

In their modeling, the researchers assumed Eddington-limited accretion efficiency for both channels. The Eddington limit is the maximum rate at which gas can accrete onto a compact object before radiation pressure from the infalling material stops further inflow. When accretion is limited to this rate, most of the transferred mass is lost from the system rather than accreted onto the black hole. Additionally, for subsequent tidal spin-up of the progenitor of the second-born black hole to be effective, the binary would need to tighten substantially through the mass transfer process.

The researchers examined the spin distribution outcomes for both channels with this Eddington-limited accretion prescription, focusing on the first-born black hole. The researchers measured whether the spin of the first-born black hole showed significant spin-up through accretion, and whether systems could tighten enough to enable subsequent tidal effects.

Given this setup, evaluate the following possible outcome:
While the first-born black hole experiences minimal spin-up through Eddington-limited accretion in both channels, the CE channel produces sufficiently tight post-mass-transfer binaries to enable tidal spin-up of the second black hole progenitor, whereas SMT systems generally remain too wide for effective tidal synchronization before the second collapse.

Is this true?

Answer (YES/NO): YES